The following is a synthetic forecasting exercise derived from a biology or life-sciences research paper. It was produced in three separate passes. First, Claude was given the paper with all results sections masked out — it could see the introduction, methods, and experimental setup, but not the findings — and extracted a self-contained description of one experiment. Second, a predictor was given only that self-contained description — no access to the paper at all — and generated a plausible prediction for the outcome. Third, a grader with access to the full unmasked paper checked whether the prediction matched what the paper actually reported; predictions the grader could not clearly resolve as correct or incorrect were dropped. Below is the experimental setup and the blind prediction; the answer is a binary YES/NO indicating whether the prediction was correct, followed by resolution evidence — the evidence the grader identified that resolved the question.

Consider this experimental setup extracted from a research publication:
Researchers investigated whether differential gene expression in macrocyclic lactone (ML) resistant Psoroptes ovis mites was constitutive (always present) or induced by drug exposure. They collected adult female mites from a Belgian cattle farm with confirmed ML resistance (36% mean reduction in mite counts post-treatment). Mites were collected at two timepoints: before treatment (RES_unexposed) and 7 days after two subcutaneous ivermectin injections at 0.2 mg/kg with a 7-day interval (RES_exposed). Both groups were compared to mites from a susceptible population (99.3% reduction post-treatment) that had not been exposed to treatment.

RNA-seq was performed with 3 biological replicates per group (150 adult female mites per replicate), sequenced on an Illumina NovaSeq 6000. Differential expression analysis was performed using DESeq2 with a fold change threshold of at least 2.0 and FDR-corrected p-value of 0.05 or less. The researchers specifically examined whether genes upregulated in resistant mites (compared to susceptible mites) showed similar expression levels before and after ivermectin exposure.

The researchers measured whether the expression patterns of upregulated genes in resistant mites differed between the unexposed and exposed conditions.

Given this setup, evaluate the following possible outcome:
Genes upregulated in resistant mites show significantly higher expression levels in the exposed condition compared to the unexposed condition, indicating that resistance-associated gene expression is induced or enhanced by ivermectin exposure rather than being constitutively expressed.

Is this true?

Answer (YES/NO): NO